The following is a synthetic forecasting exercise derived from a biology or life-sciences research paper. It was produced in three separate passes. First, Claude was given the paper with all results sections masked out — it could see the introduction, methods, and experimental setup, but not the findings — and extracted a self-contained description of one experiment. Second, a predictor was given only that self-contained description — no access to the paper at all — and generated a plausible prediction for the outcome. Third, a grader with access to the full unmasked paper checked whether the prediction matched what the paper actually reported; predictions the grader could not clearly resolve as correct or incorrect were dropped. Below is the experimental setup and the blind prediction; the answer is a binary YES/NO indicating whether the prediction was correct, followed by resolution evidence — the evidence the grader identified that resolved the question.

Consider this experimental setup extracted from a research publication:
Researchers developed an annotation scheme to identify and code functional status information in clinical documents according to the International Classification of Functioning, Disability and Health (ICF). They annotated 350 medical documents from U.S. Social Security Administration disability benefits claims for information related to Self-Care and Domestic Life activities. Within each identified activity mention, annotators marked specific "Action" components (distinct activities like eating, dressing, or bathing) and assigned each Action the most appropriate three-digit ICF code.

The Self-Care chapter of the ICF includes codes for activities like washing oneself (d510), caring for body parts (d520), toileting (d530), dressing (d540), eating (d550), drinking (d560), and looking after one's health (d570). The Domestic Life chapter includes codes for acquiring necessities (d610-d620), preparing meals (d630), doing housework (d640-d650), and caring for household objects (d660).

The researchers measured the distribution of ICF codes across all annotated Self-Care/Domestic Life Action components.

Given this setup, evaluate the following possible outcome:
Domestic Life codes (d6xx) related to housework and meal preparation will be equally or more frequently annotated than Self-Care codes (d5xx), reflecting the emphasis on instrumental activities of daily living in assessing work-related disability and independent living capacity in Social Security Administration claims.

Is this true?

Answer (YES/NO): NO